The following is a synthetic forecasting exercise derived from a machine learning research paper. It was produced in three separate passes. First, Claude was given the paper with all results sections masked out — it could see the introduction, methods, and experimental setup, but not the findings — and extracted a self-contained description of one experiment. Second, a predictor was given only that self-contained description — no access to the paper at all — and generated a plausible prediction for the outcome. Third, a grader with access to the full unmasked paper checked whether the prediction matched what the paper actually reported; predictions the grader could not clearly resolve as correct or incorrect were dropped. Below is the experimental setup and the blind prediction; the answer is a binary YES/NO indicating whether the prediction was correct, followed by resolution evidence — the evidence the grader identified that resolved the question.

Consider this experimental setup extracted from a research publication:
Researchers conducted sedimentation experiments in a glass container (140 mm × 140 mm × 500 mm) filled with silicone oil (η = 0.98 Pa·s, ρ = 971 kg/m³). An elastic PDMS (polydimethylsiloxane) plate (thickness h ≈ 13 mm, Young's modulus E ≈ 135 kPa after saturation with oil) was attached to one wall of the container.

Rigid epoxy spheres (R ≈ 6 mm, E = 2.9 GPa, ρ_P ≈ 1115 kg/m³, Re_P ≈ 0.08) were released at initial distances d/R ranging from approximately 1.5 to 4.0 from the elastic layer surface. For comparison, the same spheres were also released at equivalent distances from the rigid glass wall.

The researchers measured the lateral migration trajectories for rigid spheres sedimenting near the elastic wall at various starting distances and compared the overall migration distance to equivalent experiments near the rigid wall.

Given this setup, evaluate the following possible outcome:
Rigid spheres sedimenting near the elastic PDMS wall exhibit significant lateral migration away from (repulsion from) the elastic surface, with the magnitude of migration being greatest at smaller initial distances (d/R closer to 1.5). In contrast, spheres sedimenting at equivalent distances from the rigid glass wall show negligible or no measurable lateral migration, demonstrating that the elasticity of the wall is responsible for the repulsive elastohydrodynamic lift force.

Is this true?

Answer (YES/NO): NO